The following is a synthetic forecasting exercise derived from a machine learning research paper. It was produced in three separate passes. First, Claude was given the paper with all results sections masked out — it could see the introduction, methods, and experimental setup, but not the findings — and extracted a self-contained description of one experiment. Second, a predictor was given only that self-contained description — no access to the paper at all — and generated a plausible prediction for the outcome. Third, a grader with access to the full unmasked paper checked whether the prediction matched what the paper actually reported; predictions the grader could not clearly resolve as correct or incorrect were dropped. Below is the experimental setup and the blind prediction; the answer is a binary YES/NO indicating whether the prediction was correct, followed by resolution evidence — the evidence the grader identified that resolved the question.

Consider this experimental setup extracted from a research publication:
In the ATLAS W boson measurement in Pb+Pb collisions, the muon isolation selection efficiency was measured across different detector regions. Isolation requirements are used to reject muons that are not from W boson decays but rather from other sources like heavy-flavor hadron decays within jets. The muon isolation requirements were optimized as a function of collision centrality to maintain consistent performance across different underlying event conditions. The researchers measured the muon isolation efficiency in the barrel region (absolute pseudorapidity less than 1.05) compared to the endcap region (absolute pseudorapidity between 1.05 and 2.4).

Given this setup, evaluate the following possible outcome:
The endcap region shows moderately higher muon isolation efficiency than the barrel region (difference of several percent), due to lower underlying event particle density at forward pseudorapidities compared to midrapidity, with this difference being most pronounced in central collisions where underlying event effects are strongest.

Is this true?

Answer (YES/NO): NO